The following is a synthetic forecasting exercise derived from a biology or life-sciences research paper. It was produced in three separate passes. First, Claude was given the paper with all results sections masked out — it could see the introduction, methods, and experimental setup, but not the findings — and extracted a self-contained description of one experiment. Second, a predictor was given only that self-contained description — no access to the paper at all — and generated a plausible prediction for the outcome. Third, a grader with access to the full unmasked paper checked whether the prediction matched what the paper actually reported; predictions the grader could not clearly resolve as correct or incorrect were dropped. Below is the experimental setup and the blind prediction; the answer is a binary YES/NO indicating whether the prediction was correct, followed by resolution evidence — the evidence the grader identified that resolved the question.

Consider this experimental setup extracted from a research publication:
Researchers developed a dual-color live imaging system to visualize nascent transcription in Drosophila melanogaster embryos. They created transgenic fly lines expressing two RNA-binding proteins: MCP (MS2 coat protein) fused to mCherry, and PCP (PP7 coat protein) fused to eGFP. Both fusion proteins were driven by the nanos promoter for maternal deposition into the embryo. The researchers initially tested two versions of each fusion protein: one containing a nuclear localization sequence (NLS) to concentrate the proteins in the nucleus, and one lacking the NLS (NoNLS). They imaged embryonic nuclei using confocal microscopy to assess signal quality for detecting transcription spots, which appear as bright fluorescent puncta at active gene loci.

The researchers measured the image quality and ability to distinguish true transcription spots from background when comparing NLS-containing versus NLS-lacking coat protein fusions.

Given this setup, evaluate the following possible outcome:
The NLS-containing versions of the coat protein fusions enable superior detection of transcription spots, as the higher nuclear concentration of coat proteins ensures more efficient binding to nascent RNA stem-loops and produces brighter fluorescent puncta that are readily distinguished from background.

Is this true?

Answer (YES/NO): NO